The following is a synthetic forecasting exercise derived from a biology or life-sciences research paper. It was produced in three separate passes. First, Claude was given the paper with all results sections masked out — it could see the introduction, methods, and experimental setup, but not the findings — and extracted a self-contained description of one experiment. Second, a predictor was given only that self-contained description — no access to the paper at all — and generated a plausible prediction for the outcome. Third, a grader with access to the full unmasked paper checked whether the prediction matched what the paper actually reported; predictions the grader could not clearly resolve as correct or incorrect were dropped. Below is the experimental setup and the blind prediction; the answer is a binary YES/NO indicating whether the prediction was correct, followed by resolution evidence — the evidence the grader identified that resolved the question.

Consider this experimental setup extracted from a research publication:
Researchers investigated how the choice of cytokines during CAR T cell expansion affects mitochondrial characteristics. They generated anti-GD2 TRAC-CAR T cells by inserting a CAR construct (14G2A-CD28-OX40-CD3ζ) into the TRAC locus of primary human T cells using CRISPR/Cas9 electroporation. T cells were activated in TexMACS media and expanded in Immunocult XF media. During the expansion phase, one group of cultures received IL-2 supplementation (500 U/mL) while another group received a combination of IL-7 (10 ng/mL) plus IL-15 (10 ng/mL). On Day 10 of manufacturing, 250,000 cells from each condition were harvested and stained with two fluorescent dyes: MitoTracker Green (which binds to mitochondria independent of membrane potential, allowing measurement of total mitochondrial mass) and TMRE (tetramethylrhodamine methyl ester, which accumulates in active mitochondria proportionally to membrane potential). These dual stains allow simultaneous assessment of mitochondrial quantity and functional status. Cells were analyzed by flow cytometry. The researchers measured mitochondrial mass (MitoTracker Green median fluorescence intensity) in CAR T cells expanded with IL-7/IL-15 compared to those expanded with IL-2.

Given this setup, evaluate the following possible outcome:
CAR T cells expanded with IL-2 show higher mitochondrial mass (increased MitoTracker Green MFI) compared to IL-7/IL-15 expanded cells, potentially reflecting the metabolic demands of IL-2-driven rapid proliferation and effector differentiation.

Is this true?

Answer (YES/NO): NO